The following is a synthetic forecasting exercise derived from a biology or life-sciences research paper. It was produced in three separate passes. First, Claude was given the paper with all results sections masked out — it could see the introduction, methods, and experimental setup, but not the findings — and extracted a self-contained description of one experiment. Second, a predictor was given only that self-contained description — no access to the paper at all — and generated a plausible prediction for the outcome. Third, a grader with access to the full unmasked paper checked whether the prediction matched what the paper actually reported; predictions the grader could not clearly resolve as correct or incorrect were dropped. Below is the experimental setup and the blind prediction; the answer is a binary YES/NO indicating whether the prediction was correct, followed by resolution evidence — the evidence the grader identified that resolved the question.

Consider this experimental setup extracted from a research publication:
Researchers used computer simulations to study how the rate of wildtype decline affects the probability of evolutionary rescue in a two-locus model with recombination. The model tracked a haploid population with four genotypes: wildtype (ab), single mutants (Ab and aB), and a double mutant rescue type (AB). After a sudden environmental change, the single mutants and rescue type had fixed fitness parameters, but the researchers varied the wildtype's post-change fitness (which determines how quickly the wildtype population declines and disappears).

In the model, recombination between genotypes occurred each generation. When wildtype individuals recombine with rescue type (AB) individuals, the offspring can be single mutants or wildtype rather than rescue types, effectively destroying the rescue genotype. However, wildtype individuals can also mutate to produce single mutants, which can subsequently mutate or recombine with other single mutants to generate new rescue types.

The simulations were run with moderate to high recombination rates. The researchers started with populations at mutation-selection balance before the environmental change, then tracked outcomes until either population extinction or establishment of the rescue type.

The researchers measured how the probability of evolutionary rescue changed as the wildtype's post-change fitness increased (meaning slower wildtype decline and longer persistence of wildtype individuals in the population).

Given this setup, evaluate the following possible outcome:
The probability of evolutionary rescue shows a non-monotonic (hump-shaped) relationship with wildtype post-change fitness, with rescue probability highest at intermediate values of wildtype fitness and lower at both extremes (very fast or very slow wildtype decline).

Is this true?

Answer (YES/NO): NO